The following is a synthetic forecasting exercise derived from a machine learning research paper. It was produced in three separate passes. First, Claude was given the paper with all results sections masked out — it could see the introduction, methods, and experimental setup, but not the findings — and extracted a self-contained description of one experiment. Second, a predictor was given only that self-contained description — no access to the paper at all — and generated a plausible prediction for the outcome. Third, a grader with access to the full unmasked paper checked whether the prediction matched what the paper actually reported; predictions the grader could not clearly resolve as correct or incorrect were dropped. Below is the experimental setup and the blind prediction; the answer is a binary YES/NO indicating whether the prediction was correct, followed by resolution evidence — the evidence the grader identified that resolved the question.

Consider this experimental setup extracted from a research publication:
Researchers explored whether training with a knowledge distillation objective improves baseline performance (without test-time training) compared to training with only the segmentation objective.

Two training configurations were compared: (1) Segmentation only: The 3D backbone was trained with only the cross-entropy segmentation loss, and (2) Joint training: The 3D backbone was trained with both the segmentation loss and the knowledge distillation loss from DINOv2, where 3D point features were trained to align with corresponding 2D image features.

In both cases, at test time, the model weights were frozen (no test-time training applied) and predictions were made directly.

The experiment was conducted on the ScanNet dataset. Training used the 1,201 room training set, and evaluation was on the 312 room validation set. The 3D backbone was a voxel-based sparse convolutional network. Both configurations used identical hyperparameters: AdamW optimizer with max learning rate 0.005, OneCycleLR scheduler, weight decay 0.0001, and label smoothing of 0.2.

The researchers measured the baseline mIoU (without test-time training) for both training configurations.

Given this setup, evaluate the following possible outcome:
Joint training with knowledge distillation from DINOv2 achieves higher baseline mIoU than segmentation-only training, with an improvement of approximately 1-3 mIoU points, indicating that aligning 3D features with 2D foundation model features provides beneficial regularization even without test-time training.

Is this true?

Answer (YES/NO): YES